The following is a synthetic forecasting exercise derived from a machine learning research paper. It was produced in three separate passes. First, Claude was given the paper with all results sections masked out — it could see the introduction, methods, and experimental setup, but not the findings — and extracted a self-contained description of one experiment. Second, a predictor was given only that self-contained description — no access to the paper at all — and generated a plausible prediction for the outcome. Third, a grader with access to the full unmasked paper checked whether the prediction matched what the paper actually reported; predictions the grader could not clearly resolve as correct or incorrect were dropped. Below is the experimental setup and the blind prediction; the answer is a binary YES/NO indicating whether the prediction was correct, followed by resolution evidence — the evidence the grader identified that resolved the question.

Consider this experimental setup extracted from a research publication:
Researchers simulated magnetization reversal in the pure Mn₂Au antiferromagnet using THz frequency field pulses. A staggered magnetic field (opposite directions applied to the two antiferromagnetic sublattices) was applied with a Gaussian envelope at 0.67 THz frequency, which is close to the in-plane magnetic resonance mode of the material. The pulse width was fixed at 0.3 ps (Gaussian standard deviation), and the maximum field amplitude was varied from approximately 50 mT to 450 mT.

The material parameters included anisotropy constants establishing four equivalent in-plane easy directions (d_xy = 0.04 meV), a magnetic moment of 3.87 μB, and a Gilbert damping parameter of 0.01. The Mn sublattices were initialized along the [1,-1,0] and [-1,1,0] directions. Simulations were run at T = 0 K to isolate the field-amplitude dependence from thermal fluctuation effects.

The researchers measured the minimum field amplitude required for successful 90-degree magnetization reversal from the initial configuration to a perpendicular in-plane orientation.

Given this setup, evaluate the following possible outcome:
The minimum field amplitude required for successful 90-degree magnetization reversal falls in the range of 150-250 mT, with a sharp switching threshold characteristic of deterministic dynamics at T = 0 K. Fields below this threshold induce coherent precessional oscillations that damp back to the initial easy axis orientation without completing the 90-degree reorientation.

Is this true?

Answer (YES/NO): NO